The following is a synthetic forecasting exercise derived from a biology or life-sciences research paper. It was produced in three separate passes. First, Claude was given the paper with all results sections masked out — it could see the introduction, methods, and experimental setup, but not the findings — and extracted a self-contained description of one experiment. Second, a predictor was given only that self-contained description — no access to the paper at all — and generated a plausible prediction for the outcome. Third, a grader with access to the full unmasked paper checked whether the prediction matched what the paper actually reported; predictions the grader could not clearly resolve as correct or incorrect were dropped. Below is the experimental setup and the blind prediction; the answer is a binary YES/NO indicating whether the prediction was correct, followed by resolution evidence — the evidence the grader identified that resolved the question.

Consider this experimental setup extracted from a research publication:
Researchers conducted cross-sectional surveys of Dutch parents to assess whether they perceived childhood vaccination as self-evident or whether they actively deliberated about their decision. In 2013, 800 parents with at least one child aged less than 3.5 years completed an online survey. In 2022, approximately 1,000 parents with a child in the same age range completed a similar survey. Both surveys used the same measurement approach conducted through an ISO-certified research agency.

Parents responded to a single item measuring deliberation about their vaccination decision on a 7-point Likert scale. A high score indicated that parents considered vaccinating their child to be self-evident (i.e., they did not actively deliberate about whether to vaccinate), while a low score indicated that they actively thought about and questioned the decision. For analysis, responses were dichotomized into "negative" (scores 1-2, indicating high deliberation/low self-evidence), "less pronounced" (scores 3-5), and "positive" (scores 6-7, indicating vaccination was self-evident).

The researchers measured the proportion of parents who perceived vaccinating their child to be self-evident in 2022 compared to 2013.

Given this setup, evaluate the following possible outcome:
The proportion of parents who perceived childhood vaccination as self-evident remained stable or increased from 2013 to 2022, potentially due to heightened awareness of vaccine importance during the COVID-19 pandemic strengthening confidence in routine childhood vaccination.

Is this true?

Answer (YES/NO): NO